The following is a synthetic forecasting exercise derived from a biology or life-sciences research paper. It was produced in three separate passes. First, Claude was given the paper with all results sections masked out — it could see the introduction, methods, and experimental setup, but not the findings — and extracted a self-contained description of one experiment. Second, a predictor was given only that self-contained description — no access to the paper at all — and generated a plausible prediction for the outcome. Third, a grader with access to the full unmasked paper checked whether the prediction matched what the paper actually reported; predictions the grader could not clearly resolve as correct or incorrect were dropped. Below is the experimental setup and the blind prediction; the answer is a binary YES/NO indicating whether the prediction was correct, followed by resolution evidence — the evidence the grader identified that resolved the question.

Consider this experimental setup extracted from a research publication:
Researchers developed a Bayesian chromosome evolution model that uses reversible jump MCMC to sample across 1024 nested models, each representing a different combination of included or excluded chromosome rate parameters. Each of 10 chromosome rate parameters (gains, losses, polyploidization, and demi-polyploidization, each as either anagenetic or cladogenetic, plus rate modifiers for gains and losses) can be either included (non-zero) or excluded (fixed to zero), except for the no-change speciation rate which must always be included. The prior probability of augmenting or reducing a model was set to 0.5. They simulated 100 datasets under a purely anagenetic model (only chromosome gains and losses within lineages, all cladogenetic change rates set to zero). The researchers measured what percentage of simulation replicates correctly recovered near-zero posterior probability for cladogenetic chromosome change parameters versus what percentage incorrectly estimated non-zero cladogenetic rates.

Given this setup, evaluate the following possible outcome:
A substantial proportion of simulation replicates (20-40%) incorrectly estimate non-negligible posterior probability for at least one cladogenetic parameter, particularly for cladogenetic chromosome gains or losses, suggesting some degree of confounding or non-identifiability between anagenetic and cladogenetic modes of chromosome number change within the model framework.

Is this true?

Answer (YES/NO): NO